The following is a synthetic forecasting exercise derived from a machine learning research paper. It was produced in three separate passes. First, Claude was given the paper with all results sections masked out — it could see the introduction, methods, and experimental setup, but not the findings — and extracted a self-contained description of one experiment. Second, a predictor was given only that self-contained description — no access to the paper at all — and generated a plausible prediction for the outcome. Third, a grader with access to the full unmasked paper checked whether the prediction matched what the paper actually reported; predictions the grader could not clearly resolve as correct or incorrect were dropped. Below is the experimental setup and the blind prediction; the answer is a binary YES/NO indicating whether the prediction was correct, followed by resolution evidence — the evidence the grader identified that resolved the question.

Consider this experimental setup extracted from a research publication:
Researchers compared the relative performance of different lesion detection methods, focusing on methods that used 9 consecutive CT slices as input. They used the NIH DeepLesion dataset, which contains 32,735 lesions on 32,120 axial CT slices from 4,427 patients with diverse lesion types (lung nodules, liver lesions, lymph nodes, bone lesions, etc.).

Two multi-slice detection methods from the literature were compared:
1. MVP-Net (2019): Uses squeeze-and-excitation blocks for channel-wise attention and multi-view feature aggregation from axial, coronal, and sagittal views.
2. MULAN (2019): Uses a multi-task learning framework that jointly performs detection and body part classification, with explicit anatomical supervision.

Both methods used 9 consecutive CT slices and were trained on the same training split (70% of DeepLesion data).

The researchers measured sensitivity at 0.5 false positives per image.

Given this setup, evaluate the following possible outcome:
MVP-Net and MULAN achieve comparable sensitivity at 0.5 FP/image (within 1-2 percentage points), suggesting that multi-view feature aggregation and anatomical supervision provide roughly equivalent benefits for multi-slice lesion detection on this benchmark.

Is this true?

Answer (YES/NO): NO